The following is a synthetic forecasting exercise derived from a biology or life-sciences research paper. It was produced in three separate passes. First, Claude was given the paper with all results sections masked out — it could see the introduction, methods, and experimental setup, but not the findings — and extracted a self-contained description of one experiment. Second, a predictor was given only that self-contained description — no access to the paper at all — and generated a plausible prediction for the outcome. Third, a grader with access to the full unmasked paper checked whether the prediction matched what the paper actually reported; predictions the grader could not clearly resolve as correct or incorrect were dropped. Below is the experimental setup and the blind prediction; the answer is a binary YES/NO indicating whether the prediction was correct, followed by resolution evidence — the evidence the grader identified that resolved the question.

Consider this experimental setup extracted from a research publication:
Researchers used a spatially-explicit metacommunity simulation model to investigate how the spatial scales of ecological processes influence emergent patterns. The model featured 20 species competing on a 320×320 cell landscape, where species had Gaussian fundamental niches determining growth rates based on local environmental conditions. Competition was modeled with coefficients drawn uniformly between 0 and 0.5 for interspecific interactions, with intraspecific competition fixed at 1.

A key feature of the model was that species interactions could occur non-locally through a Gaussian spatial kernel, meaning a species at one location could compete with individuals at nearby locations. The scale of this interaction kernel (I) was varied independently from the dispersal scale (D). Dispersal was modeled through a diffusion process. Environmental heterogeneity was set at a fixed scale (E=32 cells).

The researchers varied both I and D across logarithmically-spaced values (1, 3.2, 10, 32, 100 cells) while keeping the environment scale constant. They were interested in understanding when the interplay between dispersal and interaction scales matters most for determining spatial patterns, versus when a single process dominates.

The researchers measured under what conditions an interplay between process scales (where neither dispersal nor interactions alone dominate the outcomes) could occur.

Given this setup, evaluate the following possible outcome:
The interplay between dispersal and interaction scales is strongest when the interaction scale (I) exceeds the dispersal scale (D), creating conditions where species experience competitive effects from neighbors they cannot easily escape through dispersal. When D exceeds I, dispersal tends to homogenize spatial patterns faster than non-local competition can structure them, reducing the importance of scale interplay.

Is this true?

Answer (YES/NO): NO